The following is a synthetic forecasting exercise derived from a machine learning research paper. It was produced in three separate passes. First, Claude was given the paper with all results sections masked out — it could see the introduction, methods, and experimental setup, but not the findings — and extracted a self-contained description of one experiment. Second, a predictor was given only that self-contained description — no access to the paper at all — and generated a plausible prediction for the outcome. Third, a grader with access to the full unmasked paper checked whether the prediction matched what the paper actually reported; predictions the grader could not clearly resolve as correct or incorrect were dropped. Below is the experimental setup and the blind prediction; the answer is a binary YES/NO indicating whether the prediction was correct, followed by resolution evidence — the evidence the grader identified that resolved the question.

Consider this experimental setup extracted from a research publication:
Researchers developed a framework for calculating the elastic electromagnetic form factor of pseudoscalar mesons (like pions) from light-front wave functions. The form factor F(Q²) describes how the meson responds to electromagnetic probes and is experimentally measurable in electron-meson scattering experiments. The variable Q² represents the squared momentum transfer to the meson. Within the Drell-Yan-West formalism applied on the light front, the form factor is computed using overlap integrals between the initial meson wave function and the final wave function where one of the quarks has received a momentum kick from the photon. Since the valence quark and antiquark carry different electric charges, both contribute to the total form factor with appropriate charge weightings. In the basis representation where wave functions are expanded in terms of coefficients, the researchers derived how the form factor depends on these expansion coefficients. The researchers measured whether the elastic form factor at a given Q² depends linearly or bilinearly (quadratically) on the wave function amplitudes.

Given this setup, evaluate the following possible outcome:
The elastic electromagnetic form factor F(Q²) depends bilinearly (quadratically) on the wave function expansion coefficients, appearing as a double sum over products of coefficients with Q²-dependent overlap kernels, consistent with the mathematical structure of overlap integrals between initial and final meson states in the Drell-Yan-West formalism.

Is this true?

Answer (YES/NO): YES